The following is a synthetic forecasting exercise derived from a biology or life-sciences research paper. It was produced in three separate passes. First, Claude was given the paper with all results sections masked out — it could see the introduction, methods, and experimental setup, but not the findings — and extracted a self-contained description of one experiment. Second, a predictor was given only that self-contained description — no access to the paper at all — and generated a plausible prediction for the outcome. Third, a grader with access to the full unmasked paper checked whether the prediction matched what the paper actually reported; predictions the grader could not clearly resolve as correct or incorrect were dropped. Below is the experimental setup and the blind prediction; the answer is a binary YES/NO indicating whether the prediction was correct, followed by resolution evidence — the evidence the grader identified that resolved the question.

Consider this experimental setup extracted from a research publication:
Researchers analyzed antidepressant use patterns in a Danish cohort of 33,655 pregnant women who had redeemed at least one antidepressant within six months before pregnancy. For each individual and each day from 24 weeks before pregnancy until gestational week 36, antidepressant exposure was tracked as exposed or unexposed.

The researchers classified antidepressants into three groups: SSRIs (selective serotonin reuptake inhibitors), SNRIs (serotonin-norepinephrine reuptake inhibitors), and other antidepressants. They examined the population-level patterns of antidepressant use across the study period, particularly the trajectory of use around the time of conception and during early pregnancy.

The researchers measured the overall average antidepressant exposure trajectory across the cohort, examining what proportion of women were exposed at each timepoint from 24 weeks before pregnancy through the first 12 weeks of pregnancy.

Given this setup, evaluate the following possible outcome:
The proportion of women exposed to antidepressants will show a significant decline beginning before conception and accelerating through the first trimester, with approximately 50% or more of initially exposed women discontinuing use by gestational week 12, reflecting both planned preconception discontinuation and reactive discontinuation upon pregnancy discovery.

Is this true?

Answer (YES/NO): NO